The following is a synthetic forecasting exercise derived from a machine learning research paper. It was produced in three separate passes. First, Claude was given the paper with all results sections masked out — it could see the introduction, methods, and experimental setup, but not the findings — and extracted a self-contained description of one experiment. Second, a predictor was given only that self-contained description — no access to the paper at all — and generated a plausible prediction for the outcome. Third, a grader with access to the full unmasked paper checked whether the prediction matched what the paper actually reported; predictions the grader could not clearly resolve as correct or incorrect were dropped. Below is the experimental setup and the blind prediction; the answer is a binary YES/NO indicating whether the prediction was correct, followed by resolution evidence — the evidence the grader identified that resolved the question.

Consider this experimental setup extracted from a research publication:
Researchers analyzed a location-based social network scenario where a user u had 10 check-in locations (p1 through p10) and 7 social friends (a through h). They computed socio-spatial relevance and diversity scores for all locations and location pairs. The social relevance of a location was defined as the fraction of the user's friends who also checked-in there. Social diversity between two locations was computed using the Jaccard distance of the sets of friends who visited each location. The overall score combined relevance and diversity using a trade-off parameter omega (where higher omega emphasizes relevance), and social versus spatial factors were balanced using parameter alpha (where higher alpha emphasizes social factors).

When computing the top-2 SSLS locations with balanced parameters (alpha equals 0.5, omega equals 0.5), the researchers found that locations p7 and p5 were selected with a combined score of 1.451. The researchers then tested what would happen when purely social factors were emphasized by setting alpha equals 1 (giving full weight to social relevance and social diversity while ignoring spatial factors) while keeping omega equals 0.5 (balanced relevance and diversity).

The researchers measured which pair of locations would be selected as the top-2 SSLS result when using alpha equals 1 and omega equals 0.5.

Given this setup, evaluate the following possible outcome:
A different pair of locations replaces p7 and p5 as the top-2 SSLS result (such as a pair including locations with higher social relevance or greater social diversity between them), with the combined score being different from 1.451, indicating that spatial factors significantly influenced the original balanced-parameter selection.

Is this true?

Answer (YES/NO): YES